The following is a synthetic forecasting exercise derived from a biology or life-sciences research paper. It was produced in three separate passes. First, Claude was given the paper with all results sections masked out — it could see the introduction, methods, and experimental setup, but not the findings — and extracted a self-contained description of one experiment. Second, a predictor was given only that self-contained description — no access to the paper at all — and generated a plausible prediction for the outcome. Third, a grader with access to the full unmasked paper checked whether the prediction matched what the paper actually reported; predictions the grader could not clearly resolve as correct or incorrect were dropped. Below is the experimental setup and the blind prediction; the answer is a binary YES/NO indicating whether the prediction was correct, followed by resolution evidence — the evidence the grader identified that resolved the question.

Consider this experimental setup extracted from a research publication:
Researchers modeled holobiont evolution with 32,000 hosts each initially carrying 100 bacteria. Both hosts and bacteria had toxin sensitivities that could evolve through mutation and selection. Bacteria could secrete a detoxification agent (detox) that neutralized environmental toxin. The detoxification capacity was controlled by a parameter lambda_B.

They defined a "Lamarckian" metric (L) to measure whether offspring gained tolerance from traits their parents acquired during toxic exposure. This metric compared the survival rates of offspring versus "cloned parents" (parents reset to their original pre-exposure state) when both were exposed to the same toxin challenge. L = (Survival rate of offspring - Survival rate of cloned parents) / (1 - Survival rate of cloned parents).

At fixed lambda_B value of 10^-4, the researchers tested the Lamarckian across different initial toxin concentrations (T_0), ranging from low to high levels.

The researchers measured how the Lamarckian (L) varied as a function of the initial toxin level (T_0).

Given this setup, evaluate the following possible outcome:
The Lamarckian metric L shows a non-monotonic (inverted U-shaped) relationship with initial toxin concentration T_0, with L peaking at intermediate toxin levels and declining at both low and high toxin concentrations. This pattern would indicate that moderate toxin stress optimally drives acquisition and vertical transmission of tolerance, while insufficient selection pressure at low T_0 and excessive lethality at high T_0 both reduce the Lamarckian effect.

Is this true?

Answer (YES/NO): NO